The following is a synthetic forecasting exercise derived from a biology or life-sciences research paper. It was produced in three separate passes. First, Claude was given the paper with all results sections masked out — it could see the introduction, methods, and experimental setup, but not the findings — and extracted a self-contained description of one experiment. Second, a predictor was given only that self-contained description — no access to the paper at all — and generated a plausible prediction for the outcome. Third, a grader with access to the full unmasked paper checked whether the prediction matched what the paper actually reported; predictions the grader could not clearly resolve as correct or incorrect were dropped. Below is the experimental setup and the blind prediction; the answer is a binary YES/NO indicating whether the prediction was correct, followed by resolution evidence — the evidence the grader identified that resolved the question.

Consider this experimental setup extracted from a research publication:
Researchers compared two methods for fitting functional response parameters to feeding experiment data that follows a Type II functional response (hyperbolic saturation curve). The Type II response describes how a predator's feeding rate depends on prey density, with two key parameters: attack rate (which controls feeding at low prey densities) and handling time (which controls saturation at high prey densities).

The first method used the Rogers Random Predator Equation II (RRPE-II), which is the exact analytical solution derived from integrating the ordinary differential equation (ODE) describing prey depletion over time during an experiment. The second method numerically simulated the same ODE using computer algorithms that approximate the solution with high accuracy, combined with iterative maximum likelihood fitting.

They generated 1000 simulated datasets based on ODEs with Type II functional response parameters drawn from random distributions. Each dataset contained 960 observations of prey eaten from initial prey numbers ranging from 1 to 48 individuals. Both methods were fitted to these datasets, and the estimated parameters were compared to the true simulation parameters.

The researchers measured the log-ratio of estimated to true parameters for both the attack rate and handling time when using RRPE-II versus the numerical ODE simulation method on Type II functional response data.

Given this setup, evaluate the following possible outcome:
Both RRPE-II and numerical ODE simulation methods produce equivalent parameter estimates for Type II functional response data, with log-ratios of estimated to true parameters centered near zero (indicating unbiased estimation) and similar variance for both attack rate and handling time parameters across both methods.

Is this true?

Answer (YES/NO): YES